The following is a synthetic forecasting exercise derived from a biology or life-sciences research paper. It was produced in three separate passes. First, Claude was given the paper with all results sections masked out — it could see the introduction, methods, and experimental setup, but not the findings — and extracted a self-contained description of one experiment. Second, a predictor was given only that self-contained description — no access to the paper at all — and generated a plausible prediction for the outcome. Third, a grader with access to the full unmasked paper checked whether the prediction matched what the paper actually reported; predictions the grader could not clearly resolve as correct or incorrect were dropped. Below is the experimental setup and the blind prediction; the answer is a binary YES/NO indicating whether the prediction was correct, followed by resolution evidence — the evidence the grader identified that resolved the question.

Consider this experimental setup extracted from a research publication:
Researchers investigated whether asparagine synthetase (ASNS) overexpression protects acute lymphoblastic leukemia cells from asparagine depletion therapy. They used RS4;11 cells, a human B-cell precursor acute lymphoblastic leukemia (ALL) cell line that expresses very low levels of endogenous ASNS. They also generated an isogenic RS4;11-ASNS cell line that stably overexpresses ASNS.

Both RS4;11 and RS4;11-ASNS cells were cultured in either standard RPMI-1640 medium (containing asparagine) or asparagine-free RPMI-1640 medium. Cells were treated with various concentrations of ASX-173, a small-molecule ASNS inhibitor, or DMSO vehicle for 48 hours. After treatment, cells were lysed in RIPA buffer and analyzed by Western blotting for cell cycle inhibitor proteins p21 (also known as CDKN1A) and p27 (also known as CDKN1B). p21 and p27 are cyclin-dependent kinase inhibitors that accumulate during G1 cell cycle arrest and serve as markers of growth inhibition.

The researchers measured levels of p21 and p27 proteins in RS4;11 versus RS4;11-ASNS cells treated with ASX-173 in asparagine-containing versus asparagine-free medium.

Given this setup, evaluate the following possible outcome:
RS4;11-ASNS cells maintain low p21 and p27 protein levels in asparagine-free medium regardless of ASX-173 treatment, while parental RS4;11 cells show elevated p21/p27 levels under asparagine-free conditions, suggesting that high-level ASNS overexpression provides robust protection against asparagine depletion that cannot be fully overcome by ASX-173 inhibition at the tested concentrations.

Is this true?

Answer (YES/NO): NO